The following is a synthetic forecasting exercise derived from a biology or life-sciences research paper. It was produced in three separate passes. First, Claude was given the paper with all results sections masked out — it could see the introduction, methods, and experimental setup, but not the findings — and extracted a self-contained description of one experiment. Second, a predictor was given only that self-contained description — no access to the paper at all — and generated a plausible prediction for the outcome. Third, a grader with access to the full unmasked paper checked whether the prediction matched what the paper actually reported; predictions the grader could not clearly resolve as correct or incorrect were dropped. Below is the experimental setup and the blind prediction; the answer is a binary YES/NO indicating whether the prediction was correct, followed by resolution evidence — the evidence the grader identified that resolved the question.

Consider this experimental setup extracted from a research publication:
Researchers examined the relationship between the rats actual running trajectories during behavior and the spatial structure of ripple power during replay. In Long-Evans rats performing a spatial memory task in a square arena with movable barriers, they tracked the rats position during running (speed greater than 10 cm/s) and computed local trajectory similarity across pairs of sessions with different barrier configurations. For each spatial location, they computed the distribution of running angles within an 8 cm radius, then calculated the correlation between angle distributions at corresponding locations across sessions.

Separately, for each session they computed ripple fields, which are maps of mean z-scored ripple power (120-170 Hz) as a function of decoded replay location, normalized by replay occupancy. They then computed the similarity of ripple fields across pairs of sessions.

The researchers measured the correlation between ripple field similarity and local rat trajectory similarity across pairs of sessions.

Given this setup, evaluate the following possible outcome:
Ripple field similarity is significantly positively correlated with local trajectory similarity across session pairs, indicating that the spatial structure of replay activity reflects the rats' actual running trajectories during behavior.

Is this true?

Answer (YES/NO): NO